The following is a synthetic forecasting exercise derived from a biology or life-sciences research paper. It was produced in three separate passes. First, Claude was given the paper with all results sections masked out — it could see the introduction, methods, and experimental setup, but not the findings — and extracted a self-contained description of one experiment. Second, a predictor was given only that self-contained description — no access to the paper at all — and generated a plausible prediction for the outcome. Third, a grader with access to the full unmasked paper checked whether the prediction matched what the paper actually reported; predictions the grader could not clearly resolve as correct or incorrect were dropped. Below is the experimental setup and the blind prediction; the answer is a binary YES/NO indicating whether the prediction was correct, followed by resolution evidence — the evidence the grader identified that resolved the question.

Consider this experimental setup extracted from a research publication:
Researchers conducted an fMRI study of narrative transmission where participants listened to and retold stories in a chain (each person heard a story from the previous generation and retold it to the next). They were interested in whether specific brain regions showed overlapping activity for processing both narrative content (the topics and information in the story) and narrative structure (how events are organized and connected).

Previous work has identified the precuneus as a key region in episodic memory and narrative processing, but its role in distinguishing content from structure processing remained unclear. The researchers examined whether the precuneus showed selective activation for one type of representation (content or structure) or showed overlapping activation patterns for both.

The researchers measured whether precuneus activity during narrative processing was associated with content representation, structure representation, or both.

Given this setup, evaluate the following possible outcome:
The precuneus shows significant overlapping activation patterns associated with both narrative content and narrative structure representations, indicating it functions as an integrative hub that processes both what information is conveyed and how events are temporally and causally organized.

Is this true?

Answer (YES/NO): YES